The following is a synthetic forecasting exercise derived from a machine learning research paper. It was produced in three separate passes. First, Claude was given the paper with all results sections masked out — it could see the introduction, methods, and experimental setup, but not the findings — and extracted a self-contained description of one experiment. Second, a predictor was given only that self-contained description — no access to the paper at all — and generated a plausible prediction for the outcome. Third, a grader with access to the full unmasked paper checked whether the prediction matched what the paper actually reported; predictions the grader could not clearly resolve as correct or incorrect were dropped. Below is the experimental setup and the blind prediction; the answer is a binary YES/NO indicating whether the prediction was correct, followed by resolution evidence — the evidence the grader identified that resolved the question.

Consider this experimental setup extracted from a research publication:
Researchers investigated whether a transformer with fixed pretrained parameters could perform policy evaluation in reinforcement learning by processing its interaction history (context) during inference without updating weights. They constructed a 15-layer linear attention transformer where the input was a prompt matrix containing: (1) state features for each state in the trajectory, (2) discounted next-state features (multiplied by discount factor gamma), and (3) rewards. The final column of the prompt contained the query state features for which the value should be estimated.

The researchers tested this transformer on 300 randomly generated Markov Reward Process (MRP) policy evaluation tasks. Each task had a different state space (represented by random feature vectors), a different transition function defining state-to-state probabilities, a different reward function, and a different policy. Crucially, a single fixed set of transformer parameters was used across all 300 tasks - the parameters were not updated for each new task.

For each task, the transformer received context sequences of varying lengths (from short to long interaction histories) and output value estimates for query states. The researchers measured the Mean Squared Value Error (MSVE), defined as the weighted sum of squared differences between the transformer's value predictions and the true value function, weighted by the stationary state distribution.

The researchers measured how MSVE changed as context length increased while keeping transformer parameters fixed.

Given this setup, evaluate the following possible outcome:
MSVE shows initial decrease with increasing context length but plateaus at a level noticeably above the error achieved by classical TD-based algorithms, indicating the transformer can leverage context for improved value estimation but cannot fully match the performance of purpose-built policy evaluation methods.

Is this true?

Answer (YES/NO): NO